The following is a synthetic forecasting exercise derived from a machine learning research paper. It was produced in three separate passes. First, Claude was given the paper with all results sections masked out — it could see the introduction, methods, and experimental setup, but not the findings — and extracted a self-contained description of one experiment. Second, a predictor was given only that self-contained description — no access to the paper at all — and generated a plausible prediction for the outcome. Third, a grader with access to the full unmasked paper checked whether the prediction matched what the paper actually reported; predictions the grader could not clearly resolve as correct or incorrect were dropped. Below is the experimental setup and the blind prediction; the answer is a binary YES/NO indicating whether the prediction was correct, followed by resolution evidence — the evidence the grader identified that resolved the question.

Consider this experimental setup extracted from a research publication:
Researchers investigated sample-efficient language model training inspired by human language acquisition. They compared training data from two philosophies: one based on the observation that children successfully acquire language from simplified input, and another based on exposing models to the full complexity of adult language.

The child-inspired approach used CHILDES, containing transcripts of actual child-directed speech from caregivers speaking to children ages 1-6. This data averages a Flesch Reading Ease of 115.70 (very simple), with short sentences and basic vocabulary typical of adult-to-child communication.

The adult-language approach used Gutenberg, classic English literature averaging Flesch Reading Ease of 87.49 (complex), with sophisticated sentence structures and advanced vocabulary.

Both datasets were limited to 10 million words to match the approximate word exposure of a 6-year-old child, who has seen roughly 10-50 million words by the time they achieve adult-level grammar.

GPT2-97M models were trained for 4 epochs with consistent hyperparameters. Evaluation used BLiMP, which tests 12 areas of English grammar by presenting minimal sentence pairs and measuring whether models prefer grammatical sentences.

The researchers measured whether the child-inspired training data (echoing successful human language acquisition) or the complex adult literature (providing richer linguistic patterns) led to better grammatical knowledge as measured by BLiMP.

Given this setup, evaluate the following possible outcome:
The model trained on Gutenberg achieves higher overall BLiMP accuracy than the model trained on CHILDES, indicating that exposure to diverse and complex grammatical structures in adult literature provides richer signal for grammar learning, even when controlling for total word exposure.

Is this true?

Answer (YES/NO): YES